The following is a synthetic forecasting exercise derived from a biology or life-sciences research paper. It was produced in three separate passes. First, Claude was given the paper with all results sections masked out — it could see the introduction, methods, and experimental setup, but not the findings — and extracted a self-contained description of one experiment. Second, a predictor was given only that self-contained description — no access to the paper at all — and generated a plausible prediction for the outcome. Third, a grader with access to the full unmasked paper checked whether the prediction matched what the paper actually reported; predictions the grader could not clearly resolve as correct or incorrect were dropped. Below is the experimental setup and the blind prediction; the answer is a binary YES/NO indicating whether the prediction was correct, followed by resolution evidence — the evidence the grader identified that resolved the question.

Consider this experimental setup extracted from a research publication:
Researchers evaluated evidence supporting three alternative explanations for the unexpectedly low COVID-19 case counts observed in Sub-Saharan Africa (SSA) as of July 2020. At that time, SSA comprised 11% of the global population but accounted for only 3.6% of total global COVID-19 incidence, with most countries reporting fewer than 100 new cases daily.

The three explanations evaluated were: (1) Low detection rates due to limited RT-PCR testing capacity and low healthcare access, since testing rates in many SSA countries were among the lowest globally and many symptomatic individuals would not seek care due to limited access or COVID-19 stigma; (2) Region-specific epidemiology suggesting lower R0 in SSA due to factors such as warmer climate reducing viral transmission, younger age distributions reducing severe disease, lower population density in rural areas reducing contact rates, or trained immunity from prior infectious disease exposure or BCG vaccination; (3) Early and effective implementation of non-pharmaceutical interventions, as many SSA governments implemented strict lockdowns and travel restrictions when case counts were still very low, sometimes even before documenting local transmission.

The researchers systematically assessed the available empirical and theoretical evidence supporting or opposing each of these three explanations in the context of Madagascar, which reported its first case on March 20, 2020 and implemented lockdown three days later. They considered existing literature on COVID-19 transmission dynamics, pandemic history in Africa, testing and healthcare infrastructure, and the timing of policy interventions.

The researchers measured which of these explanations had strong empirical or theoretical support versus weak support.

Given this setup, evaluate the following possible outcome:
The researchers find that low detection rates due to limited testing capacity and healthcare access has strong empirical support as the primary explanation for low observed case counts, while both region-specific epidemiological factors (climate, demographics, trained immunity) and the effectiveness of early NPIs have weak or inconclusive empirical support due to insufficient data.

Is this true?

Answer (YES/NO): NO